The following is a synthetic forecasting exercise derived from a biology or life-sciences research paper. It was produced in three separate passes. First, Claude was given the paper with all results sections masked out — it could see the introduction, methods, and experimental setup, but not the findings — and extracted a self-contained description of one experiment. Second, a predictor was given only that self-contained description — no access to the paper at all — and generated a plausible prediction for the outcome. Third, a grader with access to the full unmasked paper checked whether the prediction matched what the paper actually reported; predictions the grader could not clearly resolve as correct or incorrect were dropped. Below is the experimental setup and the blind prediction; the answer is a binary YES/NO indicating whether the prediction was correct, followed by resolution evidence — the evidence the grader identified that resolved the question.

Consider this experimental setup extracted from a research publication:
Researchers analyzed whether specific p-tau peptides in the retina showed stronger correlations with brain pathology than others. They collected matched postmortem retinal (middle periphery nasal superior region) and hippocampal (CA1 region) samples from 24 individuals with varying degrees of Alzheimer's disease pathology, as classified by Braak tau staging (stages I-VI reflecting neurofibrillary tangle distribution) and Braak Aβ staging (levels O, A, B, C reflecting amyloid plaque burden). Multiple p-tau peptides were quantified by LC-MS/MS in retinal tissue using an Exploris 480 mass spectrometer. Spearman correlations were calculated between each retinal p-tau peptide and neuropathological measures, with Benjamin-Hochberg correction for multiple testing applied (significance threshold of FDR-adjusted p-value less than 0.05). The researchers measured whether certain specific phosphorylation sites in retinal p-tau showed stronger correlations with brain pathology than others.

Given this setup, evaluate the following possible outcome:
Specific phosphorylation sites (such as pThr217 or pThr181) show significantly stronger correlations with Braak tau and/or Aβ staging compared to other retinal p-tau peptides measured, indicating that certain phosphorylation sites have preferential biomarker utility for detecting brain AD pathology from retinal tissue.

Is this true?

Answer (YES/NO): NO